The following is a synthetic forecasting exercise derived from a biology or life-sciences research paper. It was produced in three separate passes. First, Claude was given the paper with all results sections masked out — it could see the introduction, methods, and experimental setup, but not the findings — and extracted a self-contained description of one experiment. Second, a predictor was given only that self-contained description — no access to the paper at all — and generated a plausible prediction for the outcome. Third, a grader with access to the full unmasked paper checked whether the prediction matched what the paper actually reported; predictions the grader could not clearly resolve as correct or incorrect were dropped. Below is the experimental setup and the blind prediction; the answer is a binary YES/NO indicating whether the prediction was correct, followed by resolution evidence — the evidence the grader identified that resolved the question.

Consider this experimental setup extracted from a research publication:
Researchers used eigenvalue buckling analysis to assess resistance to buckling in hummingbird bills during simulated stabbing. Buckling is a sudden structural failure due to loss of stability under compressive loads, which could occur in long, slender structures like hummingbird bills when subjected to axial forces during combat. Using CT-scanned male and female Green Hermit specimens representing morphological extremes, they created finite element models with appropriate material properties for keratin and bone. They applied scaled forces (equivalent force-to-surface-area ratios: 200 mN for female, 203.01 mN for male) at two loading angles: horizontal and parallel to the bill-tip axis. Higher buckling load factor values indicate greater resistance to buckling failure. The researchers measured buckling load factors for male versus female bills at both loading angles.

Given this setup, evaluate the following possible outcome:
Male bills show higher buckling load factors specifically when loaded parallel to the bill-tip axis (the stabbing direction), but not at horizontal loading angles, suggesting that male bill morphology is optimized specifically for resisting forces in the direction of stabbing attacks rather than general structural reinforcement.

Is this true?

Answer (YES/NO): NO